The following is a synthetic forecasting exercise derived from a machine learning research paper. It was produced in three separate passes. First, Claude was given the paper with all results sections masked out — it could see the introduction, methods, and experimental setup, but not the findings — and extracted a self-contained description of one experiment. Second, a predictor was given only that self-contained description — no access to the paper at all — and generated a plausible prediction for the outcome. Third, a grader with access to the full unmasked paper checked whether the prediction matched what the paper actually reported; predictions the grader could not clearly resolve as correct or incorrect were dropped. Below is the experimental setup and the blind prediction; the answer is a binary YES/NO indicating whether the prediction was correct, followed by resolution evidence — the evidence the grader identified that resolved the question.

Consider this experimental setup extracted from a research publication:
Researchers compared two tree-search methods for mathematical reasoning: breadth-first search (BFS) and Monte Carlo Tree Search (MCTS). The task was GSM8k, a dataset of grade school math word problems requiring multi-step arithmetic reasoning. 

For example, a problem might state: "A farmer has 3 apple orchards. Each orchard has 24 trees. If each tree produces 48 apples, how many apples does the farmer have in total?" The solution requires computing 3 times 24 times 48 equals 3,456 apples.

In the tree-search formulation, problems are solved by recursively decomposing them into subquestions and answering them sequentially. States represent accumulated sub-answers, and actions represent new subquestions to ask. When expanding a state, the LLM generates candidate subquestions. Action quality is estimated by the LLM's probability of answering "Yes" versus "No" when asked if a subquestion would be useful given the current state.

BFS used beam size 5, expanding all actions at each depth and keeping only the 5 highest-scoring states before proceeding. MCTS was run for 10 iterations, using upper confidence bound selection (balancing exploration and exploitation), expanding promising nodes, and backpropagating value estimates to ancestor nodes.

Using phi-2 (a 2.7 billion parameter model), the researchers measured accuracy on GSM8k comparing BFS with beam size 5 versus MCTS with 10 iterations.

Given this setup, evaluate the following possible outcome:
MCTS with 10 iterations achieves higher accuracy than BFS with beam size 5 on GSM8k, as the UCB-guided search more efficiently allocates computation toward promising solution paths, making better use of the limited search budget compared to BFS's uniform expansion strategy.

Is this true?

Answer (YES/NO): YES